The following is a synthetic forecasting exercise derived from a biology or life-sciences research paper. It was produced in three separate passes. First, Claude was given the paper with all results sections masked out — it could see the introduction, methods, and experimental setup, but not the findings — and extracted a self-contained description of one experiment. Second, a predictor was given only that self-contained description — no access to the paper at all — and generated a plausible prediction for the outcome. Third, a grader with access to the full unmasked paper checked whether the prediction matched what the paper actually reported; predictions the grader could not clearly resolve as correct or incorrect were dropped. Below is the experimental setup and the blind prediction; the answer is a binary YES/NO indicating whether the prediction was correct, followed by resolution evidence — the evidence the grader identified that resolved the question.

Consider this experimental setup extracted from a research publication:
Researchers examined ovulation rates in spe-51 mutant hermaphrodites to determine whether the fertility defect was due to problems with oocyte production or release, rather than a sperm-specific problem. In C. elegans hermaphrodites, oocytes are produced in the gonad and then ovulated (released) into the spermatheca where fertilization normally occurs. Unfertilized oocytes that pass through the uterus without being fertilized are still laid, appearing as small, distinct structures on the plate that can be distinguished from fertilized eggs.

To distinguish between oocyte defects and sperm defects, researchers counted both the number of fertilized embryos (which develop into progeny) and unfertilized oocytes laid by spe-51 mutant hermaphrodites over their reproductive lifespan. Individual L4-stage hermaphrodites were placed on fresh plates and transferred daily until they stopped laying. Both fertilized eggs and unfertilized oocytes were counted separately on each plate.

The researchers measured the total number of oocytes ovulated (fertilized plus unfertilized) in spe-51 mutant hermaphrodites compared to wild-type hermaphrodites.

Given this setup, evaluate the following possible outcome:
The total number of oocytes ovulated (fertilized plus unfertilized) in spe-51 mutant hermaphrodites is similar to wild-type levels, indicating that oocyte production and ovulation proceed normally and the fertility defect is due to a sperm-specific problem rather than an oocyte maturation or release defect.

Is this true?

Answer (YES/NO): NO